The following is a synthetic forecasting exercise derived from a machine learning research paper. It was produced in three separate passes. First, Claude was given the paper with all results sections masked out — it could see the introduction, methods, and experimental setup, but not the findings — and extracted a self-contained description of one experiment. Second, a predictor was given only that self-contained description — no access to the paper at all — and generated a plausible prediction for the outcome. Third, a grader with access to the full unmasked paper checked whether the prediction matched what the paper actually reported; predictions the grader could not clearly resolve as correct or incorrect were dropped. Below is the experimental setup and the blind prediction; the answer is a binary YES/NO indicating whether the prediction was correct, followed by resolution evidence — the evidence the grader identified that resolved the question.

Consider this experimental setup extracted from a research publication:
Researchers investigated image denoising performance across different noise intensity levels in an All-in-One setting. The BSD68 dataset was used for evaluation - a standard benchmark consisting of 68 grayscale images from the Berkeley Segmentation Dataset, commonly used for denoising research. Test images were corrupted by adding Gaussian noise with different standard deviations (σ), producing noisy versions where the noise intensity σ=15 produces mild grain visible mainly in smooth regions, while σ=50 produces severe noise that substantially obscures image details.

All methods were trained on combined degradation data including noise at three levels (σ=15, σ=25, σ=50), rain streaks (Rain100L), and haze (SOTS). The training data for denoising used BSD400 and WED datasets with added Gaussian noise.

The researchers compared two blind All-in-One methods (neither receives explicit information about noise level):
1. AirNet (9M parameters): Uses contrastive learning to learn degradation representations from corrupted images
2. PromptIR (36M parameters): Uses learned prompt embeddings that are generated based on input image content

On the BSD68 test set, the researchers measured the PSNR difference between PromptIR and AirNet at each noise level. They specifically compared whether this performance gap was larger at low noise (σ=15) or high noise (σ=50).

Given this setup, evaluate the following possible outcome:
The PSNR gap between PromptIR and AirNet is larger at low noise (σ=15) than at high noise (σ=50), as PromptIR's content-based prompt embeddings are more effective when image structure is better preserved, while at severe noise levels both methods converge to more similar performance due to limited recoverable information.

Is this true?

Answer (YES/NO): NO